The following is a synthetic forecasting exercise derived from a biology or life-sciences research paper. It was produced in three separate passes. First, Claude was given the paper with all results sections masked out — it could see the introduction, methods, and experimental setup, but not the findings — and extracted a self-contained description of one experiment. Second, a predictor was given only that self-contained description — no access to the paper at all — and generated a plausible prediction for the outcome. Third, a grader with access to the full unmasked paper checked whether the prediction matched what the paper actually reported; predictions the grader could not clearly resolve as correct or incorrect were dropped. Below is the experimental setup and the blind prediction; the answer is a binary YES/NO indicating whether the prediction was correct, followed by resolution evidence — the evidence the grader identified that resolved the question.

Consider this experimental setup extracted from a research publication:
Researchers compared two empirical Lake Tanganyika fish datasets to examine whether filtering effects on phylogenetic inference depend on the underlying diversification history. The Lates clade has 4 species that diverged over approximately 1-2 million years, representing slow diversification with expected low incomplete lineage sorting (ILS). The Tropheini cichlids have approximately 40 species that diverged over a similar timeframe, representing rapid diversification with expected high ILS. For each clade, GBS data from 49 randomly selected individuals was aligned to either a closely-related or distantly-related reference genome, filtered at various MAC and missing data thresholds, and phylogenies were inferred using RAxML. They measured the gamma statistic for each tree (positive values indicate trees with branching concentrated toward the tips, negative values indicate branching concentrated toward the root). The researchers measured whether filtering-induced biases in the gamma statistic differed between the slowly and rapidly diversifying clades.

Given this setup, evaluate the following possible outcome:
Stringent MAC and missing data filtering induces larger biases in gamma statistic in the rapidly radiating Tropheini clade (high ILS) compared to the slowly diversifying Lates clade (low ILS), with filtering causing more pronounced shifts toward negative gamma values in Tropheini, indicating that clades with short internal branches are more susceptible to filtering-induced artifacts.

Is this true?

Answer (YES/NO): NO